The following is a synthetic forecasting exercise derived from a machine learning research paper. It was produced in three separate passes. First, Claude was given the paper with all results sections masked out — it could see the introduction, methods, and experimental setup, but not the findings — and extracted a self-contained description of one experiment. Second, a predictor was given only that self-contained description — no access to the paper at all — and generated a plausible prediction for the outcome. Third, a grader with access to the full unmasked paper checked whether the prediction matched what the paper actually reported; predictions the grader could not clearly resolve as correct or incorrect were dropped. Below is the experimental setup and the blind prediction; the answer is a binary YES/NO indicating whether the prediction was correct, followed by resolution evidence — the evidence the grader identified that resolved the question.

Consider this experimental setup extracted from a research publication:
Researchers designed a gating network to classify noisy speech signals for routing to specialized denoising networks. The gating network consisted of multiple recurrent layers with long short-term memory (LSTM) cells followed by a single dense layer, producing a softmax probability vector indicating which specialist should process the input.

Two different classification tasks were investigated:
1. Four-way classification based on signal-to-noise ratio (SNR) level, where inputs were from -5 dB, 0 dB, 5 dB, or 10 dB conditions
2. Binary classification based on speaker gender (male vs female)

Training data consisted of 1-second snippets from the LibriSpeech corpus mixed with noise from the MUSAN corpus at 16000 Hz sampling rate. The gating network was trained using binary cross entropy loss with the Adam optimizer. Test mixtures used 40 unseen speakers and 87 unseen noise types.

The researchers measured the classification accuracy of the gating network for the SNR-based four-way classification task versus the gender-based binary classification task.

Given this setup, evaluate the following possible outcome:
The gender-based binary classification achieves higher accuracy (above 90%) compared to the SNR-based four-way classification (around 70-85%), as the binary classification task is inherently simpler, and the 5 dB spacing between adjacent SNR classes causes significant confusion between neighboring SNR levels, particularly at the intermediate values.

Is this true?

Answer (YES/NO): NO